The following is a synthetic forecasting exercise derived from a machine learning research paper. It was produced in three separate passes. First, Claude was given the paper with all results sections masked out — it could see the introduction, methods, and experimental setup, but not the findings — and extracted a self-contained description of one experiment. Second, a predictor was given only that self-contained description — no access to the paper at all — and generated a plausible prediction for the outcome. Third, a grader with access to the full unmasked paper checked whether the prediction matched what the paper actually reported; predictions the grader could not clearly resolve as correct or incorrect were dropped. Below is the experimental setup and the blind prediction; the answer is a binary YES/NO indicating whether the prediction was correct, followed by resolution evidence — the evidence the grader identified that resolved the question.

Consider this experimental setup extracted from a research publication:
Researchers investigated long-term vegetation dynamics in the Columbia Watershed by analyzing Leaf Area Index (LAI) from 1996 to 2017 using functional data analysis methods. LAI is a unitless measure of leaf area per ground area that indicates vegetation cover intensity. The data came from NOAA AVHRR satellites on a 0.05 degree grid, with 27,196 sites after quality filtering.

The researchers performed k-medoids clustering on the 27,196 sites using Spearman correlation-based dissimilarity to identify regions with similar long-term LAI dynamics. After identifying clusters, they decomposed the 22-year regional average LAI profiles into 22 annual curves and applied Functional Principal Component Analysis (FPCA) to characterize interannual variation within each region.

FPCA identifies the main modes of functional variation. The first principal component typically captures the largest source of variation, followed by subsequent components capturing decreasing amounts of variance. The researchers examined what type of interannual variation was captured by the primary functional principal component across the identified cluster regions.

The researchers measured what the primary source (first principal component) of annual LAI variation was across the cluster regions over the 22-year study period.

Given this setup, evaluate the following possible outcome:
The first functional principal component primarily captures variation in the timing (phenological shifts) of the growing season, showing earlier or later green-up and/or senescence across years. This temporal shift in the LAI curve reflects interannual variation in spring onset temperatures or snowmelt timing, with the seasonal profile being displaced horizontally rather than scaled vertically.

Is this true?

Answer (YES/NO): NO